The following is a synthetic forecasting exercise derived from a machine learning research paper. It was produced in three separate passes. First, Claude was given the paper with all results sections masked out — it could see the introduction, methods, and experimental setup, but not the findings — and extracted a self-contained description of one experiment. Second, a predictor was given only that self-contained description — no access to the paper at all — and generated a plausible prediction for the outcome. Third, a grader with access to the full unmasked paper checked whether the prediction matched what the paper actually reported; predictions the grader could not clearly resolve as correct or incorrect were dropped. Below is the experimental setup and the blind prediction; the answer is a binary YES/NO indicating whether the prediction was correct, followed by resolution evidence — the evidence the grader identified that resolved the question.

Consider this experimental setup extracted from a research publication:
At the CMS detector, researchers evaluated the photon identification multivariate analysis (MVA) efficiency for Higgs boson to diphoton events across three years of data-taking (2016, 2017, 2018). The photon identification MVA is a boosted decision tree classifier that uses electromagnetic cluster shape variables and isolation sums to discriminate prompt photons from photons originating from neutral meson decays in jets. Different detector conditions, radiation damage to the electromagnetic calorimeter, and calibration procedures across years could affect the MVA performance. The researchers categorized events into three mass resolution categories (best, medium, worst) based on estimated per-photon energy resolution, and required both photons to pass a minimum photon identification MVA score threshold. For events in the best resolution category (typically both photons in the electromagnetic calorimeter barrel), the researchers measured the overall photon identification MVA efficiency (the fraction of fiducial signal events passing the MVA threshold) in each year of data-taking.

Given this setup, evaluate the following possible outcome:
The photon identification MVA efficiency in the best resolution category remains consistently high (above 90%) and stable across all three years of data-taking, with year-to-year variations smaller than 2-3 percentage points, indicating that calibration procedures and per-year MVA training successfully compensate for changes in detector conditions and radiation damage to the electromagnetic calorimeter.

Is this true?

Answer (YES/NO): NO